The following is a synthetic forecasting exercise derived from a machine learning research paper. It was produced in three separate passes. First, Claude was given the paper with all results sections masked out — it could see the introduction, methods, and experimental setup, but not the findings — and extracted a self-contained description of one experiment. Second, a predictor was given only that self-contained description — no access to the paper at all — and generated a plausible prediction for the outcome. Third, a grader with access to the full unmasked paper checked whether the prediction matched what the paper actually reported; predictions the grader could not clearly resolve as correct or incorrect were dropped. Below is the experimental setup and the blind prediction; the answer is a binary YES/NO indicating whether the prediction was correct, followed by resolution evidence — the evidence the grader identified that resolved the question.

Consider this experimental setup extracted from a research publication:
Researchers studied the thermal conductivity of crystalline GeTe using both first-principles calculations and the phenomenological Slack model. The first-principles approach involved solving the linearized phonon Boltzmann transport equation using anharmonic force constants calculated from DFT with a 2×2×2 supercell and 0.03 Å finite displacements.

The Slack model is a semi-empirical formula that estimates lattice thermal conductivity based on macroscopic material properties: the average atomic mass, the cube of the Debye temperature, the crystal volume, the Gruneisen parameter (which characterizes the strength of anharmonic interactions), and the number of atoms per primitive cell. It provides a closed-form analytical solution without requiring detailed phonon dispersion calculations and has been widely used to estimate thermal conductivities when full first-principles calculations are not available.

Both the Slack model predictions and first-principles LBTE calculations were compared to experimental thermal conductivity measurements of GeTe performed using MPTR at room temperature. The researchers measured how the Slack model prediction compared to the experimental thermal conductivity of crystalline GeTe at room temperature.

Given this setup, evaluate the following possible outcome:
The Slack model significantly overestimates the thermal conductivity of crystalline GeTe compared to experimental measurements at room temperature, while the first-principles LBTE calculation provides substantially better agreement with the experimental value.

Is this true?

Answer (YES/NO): NO